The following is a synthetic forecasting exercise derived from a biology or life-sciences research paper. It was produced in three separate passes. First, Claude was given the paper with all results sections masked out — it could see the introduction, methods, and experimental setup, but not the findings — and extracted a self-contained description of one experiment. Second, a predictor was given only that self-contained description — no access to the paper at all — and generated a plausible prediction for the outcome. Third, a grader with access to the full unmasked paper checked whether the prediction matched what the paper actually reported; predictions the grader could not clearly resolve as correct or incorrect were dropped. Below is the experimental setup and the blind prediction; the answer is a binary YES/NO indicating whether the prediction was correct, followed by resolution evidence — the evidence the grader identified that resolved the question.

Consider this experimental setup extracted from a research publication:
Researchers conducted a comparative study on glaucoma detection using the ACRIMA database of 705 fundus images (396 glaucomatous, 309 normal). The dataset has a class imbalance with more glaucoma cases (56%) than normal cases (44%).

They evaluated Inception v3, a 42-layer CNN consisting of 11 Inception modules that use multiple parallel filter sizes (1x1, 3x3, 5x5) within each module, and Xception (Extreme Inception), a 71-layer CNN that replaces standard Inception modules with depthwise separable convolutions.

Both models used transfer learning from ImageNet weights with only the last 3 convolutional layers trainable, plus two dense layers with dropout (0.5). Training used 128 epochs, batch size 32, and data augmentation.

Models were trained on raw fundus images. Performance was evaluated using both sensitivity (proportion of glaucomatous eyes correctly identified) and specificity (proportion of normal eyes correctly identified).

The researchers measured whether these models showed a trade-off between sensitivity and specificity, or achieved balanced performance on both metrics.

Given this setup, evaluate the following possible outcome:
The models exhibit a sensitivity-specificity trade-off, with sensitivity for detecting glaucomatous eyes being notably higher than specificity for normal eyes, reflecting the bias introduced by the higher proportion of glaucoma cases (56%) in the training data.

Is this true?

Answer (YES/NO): NO